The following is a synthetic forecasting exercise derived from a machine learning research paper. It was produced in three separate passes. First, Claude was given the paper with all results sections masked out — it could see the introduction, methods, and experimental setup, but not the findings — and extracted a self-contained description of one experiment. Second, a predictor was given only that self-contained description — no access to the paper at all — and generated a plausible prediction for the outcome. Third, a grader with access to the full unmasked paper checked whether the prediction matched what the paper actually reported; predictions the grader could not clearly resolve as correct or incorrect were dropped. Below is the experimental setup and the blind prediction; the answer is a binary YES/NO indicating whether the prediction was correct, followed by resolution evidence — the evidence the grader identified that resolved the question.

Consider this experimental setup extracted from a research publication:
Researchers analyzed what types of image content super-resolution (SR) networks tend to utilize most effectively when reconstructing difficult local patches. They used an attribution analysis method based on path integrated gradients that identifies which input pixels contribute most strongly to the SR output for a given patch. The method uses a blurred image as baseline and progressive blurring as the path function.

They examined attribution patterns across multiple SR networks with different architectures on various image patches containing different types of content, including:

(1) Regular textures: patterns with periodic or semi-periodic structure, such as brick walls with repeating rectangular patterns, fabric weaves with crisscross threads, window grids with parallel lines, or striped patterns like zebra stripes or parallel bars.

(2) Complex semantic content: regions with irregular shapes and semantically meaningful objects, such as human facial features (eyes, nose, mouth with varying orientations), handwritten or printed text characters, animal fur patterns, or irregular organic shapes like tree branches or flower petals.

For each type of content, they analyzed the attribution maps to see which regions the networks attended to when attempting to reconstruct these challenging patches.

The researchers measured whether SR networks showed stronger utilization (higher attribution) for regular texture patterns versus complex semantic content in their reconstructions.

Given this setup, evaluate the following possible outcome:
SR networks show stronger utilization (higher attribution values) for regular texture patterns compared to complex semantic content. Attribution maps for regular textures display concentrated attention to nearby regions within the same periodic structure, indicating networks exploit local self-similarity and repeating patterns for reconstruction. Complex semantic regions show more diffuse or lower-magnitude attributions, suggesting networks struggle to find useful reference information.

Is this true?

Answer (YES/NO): YES